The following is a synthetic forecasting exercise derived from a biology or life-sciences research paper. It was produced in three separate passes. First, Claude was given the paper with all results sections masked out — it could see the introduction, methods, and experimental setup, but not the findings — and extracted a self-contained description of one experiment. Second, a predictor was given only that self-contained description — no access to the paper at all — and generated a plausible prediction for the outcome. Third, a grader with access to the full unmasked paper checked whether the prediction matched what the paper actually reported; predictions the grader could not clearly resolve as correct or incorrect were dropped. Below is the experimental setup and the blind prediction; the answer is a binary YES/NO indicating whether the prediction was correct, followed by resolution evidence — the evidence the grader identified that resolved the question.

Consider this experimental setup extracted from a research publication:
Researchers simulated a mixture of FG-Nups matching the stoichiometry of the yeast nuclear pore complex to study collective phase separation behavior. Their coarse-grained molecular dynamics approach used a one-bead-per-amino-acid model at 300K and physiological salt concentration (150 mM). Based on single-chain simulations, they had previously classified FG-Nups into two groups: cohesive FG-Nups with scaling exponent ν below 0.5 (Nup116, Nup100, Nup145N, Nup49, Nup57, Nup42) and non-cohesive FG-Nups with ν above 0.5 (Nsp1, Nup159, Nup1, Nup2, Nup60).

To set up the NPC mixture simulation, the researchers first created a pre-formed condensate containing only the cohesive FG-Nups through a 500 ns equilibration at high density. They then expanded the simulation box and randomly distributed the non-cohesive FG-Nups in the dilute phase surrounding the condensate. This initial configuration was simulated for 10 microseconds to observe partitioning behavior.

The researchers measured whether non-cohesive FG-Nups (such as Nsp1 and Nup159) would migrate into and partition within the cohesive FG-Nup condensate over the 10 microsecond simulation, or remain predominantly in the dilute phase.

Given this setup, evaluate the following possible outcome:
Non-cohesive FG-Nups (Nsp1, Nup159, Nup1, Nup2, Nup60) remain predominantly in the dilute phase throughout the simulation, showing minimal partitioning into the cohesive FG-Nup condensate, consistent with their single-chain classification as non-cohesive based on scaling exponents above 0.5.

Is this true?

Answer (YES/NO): YES